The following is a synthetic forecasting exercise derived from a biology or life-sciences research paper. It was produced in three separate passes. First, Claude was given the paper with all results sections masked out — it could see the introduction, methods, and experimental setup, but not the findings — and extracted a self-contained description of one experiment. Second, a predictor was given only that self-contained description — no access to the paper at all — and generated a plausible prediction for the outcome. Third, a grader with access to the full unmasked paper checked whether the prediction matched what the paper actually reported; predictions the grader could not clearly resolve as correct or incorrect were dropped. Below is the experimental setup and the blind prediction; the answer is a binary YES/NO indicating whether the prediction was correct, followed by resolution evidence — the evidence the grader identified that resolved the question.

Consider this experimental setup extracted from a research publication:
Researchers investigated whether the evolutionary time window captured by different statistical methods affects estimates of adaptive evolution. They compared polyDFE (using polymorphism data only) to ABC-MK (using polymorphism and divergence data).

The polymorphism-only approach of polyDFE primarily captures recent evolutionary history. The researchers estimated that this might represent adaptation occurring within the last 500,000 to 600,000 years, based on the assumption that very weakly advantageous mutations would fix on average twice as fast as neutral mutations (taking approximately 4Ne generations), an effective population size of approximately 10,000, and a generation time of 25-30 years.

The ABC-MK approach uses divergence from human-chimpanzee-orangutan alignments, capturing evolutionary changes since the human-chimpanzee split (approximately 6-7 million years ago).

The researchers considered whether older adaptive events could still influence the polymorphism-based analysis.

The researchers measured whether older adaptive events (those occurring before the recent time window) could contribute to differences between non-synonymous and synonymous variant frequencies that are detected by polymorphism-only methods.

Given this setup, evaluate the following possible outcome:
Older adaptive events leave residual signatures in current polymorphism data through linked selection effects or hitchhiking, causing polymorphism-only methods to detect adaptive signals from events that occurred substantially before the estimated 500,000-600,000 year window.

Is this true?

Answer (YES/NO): NO